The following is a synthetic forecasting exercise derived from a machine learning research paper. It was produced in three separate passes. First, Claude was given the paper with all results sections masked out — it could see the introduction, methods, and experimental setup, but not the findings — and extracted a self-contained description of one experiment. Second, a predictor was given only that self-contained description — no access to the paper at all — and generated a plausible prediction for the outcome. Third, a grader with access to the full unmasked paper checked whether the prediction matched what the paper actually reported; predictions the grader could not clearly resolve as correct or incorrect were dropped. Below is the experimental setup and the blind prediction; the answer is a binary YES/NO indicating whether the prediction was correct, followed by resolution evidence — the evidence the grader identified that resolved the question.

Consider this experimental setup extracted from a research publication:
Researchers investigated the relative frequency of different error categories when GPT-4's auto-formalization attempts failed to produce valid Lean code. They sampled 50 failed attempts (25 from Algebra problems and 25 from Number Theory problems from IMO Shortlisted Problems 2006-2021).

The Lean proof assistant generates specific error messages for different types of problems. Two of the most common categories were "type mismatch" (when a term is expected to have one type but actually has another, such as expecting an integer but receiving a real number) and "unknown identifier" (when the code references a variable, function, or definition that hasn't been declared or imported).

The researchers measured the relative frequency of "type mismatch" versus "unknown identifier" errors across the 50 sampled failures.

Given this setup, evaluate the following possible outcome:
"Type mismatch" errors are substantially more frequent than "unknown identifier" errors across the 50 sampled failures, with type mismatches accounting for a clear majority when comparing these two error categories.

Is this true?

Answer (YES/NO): NO